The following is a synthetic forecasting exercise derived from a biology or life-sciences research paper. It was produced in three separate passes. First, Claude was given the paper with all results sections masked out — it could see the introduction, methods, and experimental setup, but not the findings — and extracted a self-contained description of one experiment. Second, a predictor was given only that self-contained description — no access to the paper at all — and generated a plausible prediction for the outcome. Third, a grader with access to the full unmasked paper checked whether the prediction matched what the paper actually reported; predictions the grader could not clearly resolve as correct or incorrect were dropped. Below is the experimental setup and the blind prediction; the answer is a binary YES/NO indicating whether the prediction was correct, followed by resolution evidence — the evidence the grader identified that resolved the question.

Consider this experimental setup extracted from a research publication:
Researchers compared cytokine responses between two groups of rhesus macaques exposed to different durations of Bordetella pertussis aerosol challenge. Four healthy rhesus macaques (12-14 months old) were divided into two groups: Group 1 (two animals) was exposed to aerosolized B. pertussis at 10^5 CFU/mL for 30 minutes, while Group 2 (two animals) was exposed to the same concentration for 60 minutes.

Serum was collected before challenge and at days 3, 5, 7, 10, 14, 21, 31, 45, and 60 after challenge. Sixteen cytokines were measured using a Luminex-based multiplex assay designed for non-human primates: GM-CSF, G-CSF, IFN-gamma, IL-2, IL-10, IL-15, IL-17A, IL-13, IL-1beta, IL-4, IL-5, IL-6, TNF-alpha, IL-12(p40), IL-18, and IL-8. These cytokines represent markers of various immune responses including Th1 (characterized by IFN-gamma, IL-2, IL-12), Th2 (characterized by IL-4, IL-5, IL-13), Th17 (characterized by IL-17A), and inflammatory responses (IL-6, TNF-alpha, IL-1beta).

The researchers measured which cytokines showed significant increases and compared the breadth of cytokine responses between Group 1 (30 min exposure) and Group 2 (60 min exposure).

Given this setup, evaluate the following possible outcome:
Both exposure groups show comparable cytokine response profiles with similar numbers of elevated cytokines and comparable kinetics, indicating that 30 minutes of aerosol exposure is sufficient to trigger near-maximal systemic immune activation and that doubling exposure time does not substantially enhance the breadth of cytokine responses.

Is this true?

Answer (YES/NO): NO